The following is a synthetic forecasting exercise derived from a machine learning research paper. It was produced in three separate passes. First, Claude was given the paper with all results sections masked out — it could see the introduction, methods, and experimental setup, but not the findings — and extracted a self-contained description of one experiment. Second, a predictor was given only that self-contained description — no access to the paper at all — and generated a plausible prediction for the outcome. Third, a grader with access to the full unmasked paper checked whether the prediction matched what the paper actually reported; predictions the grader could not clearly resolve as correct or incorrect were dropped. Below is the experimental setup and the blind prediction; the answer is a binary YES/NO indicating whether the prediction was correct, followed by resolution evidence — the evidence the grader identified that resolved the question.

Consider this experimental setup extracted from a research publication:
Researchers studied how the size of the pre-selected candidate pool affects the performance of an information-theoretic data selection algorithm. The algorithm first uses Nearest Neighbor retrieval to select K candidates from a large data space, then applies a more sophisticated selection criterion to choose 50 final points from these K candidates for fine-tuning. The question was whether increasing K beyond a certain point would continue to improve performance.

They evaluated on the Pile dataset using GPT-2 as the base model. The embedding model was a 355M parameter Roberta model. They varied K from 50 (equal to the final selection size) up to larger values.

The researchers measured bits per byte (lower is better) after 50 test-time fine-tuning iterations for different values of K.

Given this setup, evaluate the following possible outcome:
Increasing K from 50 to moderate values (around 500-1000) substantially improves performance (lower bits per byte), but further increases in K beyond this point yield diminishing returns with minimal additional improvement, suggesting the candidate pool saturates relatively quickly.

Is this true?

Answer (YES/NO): YES